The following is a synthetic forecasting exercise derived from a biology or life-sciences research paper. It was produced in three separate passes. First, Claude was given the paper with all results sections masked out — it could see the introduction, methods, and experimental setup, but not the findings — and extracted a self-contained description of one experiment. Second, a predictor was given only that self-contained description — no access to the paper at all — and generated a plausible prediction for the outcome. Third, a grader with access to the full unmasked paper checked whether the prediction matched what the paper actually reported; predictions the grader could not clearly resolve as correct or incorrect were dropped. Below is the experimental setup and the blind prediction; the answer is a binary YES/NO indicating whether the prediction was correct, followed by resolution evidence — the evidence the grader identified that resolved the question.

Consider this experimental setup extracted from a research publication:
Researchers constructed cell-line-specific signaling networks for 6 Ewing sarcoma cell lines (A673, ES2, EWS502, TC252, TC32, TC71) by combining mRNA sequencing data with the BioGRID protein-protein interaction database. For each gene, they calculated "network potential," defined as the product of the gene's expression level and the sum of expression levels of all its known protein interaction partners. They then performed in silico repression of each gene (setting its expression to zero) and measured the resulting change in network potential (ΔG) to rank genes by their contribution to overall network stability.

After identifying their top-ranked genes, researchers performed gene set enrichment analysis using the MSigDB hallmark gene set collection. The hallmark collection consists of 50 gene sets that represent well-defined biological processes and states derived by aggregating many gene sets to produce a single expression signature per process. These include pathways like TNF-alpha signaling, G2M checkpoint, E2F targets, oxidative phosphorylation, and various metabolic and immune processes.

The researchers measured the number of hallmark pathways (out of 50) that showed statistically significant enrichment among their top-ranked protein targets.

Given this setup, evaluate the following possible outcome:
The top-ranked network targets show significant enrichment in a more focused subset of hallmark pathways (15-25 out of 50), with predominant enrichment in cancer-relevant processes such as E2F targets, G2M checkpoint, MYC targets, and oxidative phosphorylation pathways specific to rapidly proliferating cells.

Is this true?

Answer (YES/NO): NO